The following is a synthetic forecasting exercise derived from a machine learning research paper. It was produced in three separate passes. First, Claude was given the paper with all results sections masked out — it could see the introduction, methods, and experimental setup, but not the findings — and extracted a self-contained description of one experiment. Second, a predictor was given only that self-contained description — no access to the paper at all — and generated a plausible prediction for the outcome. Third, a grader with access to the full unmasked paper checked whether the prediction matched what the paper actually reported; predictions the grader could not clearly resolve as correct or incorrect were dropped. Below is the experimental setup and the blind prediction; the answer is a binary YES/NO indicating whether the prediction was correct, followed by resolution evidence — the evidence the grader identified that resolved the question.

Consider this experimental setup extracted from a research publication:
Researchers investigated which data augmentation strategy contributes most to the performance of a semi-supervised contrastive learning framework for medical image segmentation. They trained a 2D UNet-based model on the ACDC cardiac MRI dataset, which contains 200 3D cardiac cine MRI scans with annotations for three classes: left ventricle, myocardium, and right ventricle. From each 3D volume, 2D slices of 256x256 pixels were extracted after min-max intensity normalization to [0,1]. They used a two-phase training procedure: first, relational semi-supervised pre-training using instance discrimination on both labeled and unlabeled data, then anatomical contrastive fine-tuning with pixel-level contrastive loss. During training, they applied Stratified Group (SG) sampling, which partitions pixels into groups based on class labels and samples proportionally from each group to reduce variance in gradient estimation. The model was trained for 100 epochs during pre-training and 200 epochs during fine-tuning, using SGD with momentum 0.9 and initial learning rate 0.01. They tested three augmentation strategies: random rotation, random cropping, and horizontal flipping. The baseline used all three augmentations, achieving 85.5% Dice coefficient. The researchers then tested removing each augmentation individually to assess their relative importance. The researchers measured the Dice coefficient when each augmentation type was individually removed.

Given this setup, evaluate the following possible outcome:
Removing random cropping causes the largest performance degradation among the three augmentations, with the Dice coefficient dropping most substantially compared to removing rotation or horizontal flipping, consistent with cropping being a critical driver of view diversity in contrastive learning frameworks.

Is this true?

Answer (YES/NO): NO